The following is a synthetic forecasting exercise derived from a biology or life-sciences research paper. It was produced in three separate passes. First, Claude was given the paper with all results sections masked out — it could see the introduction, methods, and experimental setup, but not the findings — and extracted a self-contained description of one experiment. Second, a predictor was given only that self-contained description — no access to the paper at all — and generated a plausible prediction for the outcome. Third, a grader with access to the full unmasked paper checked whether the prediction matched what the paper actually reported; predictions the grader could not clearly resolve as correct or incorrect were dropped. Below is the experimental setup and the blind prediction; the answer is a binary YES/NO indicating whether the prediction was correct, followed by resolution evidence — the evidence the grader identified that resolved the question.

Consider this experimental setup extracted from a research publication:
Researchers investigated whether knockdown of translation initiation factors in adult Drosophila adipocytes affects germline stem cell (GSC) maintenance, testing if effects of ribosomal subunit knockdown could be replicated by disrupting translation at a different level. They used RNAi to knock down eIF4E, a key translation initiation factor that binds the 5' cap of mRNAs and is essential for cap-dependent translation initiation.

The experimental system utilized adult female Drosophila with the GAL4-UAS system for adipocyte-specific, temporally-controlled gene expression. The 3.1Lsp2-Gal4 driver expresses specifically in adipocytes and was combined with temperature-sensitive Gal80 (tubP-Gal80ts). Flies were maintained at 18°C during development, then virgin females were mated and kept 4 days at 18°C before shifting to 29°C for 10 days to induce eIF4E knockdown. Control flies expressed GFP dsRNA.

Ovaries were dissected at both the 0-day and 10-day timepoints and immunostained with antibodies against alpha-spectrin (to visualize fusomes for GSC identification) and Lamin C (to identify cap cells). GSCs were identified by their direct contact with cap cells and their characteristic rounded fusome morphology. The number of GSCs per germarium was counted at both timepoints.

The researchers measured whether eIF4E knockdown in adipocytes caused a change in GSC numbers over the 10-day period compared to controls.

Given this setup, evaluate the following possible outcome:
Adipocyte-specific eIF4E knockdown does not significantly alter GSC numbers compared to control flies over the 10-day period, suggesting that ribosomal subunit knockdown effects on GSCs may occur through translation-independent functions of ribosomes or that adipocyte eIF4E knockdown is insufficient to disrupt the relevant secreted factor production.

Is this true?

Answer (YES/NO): NO